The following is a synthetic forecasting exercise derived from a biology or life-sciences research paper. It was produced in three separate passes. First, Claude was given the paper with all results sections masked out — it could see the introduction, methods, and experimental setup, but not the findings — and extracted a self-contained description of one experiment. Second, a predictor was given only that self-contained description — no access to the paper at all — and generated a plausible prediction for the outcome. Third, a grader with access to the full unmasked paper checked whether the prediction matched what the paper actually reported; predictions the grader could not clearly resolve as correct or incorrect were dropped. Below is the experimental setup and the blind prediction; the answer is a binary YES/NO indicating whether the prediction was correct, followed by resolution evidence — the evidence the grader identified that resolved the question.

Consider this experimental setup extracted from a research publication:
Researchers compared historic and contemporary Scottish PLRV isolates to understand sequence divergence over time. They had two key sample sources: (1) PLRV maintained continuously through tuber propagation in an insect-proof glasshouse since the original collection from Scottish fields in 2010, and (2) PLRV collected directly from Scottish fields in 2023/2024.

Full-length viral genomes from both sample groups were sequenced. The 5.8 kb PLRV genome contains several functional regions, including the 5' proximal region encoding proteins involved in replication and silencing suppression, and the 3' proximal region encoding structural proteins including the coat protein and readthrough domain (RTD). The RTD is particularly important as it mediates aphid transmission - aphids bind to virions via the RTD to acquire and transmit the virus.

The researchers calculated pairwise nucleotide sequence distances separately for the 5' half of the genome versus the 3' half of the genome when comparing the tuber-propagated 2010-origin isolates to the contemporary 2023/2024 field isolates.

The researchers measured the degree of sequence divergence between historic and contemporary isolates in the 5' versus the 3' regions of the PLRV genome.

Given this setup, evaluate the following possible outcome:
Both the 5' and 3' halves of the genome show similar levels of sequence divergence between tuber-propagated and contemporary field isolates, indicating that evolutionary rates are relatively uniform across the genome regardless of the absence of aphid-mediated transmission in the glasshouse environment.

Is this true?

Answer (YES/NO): NO